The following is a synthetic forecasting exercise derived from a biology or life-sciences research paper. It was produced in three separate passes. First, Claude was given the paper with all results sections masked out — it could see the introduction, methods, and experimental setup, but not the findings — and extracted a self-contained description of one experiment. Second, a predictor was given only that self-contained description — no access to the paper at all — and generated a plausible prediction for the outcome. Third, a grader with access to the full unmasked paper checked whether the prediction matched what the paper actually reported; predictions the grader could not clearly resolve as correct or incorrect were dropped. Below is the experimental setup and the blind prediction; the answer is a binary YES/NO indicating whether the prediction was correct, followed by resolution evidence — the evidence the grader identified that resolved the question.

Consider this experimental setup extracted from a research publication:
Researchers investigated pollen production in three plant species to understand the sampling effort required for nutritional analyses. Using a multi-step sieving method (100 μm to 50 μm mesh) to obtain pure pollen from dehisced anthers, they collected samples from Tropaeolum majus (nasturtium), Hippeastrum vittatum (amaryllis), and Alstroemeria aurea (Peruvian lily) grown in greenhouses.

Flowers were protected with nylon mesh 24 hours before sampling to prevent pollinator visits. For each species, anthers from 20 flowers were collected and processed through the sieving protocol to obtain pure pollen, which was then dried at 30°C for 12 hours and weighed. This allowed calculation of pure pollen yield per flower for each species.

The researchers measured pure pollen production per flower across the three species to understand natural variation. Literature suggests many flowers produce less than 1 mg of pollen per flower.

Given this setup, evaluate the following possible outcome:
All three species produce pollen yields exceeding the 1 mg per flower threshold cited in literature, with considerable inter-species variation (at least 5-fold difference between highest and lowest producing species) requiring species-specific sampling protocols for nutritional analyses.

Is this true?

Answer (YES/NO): NO